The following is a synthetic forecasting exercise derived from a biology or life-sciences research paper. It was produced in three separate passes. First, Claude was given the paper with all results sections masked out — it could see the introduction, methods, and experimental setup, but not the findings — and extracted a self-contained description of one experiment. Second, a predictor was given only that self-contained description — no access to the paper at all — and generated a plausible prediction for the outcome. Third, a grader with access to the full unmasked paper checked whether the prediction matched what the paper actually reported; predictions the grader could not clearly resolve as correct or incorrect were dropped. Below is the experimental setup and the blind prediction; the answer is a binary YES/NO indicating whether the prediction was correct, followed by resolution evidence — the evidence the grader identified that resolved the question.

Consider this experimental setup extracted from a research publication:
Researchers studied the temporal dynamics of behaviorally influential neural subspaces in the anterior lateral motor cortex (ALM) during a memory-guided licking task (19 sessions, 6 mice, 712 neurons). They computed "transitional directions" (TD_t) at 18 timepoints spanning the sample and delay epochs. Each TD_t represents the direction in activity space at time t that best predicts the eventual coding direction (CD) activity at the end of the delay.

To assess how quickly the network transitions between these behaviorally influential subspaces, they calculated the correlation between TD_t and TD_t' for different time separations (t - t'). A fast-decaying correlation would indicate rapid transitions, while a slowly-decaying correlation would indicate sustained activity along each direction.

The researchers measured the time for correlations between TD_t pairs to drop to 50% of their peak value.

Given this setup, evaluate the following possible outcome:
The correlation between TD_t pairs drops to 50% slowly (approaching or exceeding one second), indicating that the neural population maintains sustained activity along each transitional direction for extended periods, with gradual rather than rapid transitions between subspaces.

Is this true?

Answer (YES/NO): YES